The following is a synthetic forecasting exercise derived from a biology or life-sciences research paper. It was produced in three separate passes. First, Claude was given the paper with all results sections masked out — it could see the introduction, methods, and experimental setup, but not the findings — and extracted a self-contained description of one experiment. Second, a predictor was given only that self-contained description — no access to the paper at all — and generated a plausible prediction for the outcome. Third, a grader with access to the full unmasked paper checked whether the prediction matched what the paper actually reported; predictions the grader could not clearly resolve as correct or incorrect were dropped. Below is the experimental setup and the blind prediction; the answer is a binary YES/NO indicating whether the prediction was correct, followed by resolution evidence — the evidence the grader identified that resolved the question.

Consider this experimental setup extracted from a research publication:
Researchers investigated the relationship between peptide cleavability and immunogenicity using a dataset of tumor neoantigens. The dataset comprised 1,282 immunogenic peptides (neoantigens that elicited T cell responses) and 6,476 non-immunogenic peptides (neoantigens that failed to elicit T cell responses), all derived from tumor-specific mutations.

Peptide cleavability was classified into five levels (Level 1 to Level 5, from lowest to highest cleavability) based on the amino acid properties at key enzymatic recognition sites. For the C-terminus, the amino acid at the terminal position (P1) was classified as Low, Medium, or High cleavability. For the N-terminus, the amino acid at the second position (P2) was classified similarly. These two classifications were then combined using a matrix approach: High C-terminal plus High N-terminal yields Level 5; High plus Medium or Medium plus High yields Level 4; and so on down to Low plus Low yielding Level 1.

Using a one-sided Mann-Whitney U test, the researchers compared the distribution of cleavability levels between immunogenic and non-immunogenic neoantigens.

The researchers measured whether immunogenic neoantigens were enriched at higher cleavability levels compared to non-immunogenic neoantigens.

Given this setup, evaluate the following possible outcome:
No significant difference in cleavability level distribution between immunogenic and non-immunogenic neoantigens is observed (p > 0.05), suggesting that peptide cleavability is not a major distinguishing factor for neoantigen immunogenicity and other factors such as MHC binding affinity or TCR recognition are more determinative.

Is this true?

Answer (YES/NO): NO